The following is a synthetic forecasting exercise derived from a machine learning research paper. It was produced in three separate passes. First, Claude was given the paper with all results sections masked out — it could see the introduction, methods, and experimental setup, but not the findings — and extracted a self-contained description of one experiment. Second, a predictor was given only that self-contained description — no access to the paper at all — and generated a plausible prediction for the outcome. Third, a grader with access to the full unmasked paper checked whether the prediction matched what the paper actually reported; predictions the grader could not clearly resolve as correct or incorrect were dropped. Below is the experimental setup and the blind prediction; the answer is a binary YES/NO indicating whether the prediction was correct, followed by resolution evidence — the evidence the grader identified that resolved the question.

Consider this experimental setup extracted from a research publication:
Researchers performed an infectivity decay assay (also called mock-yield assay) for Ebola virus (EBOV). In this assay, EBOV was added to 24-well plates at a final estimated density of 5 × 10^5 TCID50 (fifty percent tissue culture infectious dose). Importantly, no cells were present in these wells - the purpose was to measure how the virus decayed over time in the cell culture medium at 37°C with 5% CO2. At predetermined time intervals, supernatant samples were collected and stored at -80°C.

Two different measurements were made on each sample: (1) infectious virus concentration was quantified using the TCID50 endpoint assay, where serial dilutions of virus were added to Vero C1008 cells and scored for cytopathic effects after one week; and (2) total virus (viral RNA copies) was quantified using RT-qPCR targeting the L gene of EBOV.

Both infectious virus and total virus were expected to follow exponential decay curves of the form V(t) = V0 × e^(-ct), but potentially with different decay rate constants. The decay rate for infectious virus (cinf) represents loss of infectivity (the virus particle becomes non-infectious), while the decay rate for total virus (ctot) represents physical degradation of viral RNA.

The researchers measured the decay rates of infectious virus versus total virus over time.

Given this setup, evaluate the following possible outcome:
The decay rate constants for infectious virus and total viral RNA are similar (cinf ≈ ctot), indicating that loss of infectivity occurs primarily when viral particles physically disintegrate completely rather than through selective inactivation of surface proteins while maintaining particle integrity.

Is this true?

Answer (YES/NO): NO